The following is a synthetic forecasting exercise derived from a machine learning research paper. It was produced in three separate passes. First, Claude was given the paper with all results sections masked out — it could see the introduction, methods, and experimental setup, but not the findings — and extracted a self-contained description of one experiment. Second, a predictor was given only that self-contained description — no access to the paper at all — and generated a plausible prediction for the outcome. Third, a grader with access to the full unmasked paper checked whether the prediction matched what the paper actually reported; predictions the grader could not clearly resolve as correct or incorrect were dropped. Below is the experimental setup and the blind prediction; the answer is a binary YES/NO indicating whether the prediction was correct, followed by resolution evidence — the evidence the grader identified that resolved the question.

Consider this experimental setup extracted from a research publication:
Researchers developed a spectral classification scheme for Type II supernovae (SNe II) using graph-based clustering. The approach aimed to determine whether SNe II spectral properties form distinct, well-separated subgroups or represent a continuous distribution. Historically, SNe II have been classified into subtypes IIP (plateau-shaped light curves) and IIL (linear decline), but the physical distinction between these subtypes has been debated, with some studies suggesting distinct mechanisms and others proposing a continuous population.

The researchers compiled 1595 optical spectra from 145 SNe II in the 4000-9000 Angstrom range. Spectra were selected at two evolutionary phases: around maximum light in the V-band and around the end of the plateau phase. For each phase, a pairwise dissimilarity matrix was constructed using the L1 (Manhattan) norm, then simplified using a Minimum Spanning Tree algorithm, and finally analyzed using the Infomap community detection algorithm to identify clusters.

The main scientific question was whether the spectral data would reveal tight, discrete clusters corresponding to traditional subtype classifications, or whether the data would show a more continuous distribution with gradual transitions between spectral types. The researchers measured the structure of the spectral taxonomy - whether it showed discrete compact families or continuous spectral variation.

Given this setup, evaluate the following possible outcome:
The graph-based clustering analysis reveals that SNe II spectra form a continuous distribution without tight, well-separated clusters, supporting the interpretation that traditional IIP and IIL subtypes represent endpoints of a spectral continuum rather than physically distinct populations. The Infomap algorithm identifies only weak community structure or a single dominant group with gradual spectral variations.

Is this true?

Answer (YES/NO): NO